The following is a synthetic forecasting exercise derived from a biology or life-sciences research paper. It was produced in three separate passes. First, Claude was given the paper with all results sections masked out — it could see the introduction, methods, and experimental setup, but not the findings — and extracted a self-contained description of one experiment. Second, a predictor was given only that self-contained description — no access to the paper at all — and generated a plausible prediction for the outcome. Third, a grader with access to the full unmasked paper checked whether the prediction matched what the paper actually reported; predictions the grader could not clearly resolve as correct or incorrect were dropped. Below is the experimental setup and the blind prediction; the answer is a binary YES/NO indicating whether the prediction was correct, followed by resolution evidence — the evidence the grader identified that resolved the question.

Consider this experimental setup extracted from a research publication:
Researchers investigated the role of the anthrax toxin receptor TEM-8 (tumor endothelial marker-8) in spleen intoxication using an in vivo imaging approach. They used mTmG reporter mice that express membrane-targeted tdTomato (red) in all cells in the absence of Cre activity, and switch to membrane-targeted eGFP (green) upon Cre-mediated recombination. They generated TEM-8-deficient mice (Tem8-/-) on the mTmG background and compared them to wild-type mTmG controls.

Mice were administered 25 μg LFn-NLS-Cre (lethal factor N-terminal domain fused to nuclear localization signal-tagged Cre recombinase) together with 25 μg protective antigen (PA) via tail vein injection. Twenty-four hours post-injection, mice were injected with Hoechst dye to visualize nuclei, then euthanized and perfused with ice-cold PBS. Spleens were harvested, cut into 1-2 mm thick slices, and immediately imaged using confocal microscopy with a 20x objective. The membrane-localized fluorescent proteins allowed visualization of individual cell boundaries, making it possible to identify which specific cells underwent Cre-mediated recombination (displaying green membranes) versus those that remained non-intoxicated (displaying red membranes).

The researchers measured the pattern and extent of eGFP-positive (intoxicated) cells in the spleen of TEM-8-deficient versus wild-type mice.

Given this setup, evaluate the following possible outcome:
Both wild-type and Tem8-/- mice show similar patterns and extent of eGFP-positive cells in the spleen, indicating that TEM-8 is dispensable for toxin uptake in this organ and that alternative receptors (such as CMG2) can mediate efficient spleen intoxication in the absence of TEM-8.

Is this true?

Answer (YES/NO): NO